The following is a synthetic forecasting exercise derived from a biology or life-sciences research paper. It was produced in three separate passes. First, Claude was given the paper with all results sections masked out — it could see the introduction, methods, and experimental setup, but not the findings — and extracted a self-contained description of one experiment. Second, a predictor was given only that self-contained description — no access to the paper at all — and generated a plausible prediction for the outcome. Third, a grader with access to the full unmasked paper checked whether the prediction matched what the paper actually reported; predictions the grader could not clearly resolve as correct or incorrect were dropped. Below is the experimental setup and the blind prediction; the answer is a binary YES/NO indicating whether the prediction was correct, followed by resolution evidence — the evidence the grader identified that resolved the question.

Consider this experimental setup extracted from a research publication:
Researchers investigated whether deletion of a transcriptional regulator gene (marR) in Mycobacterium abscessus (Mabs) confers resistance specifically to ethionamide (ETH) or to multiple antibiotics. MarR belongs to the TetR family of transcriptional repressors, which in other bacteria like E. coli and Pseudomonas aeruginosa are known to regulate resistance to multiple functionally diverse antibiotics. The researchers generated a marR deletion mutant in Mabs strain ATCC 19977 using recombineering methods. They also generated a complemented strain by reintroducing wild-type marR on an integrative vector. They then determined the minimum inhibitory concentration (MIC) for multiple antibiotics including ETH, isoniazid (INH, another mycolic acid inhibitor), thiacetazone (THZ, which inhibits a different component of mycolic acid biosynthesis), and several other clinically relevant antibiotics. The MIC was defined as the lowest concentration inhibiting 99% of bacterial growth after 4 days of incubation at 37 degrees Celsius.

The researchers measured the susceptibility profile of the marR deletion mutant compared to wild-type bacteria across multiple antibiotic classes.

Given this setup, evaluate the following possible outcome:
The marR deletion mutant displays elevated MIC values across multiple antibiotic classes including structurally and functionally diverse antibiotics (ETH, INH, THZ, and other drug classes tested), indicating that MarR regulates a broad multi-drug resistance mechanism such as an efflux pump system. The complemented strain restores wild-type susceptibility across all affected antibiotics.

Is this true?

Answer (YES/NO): NO